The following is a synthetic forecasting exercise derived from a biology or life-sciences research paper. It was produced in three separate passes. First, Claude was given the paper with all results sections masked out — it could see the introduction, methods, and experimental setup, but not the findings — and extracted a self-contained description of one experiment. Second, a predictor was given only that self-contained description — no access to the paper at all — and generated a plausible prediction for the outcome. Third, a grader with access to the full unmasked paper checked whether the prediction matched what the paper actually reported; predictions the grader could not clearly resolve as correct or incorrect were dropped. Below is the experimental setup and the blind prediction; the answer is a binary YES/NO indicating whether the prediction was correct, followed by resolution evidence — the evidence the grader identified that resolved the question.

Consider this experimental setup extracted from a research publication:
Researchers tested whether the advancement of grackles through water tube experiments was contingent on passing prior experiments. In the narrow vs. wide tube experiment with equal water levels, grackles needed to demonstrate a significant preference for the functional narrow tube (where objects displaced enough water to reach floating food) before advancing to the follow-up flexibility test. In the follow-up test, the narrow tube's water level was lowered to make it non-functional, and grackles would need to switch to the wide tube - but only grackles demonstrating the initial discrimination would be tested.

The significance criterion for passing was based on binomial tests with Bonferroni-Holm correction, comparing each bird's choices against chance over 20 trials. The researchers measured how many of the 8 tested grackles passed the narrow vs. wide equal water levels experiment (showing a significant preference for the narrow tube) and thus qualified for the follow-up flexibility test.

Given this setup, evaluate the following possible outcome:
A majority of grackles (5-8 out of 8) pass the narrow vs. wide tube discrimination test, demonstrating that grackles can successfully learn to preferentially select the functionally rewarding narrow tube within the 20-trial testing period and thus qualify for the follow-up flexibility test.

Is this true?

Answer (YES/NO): NO